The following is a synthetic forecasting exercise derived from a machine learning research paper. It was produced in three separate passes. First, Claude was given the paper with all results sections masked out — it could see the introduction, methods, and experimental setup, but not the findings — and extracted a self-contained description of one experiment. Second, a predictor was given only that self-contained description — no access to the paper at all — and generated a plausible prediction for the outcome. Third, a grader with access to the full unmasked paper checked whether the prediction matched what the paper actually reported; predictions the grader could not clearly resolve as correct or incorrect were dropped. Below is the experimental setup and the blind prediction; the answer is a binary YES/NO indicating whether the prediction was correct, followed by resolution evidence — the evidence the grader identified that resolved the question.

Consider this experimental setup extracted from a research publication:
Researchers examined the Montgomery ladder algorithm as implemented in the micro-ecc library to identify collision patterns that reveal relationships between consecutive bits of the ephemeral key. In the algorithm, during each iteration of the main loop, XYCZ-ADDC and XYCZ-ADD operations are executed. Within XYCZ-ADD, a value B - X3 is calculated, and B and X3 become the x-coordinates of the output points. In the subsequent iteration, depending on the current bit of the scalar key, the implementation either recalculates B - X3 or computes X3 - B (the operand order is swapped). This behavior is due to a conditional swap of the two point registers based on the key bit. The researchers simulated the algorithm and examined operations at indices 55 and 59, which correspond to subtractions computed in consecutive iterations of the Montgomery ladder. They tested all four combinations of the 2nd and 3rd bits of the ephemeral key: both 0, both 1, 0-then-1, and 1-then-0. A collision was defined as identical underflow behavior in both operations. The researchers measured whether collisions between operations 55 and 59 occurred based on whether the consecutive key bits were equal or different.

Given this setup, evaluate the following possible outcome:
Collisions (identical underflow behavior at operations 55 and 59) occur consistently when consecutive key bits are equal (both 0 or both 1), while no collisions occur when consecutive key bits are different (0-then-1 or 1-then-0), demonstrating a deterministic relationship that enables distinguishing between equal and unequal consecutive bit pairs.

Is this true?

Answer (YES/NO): NO